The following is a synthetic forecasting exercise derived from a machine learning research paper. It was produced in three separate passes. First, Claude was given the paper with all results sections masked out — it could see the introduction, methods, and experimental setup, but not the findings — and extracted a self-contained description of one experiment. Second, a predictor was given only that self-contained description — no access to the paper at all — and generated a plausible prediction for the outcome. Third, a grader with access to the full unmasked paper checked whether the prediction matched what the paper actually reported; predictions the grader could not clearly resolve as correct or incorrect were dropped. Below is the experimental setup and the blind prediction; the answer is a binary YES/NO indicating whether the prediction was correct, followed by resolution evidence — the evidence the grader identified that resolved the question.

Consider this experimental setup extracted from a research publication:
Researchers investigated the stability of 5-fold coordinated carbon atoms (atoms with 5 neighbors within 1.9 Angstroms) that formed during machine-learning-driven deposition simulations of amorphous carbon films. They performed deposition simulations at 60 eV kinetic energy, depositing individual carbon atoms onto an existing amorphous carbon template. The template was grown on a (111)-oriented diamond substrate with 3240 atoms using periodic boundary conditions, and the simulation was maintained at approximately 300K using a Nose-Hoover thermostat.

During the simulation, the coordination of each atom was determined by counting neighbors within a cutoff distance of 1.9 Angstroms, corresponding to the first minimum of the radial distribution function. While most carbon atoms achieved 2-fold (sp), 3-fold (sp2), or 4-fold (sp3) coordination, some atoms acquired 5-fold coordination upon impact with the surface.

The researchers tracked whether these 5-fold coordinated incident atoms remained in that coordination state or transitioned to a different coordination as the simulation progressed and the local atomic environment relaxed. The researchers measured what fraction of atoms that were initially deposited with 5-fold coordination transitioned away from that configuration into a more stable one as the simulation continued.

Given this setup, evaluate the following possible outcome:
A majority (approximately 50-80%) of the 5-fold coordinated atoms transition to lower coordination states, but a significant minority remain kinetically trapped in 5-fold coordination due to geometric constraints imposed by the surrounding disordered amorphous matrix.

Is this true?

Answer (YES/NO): NO